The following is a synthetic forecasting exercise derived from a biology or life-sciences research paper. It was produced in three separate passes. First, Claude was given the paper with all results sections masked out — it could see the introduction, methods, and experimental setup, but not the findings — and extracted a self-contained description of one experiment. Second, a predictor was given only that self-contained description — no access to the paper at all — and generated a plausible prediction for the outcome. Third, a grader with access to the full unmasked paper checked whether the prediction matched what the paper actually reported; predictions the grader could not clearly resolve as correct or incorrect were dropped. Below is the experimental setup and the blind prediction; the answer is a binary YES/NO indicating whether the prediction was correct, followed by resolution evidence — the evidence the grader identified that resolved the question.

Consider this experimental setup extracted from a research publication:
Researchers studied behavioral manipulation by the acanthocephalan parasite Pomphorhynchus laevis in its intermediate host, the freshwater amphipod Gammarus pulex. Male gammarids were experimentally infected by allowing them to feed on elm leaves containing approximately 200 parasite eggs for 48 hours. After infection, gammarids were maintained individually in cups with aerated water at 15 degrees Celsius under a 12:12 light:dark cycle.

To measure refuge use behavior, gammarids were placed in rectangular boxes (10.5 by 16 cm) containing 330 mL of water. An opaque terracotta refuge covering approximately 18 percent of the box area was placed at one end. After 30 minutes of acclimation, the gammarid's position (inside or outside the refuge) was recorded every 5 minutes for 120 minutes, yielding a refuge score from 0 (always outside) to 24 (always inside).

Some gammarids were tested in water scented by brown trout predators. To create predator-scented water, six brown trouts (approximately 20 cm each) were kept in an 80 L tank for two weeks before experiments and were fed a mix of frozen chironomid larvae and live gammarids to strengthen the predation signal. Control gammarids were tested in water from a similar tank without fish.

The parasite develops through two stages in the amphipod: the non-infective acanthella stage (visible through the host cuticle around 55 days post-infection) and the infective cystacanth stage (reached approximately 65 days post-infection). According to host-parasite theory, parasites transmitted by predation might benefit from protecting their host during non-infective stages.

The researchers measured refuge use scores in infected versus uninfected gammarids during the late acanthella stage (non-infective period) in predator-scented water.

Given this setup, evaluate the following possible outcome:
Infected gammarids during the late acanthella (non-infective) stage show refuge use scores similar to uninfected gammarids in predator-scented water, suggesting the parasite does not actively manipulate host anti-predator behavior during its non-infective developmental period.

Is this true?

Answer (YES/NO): NO